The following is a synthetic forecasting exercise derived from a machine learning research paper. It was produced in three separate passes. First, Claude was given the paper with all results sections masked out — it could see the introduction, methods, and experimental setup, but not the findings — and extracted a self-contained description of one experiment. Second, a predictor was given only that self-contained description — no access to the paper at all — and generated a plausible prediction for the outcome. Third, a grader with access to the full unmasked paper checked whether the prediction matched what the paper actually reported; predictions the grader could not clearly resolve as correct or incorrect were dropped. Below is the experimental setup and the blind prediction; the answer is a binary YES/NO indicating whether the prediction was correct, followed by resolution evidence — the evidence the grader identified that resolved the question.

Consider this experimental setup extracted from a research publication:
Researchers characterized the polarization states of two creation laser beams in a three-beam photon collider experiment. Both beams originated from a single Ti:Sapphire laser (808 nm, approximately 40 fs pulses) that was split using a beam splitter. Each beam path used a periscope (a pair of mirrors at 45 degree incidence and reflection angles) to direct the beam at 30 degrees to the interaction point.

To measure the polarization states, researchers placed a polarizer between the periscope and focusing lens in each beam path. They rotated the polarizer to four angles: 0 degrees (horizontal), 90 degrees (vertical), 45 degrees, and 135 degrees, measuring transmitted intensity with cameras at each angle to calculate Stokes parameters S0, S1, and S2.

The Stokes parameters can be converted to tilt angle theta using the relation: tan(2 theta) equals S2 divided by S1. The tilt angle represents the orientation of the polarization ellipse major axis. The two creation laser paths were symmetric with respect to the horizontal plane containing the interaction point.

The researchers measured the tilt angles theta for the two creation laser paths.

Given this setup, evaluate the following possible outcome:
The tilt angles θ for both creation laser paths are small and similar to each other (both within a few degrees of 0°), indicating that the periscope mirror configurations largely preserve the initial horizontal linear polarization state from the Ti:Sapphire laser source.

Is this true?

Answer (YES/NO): NO